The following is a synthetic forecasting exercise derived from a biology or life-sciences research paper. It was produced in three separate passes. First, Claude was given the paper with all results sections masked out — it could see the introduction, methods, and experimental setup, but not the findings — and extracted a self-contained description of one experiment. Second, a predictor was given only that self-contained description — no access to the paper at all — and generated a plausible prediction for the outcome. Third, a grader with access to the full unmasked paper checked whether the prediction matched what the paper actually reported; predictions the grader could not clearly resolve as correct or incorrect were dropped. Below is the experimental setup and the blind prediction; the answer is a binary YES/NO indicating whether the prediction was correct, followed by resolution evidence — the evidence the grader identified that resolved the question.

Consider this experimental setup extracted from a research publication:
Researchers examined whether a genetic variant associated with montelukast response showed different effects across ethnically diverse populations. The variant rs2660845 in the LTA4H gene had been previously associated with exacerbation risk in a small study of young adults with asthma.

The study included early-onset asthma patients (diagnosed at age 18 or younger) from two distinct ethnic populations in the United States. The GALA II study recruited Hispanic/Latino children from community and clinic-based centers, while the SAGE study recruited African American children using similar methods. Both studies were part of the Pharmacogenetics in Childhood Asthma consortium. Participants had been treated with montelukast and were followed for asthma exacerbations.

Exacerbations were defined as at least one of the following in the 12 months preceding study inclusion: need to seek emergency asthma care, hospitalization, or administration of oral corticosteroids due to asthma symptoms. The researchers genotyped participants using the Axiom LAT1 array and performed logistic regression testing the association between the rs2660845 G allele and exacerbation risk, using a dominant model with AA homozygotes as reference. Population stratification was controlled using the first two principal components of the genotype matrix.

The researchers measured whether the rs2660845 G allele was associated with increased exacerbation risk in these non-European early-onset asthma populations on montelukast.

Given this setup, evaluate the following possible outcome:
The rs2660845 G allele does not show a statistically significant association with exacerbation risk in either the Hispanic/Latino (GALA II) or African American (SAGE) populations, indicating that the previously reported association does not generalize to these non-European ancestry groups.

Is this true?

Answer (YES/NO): NO